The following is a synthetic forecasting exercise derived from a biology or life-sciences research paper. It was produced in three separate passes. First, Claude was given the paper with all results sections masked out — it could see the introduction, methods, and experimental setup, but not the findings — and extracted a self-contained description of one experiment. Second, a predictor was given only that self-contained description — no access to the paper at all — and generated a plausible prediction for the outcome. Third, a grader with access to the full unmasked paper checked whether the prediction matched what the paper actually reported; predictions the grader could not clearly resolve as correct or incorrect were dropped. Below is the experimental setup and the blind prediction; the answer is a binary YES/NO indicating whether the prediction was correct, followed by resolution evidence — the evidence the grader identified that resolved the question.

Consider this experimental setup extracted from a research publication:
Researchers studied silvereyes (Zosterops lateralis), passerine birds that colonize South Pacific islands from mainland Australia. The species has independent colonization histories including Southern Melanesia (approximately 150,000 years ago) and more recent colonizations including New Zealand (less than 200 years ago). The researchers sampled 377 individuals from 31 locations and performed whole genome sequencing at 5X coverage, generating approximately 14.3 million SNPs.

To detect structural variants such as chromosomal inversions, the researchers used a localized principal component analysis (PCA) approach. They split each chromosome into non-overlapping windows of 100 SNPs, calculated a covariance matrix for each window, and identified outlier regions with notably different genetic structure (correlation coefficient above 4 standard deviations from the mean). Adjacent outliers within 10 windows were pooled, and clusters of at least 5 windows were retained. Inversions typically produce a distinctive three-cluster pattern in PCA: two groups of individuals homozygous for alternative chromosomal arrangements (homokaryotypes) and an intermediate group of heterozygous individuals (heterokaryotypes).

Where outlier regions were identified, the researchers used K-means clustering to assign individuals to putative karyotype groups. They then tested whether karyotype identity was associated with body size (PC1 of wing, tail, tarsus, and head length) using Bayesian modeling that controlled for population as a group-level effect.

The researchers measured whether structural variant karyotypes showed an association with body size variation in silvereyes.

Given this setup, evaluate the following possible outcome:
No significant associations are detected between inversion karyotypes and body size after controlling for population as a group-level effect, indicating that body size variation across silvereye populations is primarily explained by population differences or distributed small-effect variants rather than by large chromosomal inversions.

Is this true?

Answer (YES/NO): YES